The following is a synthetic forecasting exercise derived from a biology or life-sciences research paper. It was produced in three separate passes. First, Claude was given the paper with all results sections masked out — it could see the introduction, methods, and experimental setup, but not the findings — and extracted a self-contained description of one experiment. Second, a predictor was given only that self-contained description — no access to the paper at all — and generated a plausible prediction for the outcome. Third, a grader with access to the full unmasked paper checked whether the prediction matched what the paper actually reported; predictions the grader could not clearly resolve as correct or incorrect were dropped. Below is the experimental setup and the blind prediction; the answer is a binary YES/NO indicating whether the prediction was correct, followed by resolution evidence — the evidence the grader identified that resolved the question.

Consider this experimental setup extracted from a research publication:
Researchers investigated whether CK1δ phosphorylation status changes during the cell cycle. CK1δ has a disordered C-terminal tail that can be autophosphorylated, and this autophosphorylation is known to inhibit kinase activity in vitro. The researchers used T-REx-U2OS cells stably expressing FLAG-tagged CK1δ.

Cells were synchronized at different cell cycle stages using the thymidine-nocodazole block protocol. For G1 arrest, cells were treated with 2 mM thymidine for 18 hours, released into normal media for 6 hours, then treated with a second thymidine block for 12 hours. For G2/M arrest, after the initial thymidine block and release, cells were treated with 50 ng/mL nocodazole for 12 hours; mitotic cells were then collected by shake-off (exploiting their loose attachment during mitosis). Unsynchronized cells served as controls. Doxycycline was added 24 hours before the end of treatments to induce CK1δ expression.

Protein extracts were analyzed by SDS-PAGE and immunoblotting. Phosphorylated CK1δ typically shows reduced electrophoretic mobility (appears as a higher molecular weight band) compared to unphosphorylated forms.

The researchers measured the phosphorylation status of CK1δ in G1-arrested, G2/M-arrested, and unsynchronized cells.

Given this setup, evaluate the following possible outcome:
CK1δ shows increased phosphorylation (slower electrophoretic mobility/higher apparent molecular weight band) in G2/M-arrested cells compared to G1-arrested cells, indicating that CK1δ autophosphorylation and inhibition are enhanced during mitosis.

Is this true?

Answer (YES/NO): YES